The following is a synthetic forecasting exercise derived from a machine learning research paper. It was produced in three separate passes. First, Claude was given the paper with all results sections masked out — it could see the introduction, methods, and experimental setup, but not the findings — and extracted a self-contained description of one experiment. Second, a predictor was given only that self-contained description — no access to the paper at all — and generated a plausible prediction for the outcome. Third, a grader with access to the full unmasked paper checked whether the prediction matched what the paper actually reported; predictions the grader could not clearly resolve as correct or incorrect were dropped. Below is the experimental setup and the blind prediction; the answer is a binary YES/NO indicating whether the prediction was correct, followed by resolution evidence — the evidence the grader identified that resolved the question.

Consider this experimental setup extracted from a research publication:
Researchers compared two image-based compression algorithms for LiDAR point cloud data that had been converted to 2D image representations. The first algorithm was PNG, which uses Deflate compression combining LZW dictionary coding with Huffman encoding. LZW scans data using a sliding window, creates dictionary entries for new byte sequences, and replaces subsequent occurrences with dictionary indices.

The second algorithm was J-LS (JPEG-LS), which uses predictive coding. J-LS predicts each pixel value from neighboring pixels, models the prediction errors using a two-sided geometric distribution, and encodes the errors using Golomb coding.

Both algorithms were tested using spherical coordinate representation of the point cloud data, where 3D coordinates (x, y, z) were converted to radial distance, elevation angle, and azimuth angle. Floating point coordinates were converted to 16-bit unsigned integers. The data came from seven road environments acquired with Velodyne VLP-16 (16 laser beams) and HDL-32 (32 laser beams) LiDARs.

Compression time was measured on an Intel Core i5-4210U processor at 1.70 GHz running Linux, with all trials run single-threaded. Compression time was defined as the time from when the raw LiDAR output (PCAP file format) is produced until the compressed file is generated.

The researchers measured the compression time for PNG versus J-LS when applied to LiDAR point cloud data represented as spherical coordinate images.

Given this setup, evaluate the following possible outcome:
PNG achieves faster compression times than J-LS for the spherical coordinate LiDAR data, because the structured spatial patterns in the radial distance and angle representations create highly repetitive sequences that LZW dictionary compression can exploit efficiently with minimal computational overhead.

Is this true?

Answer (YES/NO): YES